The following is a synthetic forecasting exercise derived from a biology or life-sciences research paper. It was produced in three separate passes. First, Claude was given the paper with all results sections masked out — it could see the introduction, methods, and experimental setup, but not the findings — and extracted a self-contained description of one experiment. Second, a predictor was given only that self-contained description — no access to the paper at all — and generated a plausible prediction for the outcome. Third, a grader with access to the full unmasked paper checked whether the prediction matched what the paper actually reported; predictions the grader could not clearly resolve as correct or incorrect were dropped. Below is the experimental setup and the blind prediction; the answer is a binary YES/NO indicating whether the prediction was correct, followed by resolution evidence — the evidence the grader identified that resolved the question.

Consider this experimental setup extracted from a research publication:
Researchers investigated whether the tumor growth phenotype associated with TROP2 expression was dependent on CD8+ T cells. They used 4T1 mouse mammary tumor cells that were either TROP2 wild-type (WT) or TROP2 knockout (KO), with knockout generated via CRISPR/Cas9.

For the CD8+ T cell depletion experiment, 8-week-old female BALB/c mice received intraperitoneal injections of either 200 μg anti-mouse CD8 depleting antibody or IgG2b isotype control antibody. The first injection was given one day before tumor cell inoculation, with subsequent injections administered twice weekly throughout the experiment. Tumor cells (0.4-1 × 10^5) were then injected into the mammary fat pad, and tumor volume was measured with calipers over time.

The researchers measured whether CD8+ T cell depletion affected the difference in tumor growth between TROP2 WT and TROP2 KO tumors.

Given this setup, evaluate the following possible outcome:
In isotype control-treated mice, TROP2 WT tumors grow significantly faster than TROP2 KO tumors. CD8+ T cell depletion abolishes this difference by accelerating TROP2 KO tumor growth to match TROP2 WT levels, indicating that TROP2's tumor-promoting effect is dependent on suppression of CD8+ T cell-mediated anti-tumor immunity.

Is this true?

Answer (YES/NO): YES